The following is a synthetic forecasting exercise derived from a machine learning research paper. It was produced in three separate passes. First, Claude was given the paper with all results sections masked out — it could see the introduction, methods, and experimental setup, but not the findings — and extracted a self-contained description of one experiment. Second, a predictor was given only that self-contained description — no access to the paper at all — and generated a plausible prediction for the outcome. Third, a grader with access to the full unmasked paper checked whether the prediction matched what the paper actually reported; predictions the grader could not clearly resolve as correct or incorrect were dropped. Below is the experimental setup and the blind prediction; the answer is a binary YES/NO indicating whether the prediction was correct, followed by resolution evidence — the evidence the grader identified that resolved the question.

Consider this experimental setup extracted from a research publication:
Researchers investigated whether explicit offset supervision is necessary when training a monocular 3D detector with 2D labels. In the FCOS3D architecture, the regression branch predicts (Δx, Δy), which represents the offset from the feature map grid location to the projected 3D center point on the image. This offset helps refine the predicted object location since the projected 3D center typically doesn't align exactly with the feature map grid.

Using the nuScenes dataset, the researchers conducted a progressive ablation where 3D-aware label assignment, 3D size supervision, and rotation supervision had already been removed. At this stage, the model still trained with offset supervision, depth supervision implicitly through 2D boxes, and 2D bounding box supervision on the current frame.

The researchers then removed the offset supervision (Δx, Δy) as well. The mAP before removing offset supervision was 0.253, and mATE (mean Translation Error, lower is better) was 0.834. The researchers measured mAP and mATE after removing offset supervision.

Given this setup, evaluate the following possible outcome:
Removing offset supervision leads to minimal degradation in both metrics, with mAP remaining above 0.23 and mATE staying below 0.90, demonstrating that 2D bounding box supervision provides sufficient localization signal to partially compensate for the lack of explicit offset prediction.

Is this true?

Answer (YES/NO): YES